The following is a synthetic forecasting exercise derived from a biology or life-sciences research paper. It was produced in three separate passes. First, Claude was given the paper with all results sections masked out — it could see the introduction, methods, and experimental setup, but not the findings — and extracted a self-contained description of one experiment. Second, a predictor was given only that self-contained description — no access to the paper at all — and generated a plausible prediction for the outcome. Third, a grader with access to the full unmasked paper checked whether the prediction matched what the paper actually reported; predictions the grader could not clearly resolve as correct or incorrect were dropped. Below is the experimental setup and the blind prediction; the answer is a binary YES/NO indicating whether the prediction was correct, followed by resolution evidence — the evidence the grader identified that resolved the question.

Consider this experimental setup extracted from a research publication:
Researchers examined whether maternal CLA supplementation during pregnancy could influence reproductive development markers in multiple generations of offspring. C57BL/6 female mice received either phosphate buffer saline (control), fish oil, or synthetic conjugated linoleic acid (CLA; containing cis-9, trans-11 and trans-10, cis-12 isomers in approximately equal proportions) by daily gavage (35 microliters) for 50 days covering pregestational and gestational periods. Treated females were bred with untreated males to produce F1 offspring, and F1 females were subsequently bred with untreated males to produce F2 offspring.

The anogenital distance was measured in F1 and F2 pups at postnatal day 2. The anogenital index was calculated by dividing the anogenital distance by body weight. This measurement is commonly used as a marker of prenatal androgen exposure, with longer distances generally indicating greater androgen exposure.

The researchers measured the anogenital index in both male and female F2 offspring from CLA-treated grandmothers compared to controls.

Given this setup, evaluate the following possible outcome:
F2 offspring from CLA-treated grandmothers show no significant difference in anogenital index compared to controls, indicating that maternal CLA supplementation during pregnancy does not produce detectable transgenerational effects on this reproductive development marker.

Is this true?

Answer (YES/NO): NO